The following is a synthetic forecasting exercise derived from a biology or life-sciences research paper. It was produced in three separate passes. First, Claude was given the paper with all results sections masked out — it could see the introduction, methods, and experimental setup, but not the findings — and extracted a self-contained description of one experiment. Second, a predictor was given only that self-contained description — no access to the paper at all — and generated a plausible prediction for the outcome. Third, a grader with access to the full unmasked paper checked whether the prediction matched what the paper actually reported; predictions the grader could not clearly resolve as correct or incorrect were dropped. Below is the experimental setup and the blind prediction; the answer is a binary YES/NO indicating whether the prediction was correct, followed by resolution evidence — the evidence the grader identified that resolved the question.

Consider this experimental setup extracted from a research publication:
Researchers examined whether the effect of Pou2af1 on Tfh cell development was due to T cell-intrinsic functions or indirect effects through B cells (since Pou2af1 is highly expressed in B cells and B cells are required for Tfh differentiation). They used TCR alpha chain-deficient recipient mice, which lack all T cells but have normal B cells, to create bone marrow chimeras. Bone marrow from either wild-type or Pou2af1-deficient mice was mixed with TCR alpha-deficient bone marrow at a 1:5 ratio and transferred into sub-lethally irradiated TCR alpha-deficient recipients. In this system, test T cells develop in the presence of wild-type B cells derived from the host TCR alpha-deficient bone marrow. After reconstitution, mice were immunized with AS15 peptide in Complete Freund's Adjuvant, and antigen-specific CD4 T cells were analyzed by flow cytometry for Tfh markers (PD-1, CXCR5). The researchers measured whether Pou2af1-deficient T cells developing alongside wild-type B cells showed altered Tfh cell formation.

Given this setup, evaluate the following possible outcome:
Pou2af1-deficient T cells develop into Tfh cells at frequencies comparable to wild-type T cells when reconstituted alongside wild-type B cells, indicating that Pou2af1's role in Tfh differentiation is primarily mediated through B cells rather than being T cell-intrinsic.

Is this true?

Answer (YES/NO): NO